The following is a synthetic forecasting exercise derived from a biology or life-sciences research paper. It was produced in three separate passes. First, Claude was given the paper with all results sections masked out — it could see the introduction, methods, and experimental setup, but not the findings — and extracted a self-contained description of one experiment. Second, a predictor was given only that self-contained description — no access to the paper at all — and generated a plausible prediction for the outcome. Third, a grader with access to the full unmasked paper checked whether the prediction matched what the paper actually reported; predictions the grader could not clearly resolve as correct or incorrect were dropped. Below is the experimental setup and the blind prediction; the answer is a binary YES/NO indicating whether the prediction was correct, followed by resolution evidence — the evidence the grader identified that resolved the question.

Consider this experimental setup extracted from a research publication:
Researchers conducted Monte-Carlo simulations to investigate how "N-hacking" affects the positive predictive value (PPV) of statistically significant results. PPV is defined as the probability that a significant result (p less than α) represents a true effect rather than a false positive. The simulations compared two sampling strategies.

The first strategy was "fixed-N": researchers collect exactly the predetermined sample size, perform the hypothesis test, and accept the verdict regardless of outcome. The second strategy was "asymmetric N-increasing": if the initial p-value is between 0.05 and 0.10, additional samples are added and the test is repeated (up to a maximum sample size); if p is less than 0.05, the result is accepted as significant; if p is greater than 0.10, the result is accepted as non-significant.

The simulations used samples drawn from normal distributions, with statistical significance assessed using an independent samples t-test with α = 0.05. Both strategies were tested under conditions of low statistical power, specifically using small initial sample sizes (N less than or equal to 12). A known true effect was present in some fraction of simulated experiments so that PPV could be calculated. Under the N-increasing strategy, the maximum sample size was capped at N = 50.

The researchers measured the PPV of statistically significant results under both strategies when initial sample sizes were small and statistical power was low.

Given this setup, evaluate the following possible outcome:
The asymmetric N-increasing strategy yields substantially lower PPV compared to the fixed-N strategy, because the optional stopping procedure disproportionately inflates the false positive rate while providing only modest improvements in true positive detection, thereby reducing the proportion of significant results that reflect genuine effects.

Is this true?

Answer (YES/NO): NO